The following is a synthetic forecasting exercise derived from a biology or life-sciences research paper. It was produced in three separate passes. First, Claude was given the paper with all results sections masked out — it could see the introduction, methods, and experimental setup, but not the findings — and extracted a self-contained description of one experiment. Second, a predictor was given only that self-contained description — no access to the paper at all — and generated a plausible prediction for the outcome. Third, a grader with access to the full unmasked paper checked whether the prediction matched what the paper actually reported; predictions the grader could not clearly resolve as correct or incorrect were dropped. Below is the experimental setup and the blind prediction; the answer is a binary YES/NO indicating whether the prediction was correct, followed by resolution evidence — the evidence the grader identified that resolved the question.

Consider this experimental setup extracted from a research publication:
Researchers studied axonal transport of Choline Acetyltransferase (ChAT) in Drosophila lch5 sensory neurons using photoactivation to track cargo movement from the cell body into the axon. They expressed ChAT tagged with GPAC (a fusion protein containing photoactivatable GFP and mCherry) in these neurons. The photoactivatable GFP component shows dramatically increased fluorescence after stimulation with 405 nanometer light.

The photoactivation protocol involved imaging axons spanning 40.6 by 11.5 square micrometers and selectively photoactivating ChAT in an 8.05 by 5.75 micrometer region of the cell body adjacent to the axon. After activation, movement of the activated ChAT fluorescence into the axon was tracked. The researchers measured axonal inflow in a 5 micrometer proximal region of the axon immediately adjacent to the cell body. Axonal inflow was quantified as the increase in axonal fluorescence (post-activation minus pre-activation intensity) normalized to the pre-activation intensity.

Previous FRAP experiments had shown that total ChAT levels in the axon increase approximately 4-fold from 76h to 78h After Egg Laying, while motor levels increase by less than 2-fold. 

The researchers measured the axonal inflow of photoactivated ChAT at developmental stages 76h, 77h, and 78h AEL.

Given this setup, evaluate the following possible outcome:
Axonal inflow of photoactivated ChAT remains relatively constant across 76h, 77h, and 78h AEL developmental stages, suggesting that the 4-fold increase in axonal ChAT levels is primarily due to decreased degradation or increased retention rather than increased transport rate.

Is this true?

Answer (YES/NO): NO